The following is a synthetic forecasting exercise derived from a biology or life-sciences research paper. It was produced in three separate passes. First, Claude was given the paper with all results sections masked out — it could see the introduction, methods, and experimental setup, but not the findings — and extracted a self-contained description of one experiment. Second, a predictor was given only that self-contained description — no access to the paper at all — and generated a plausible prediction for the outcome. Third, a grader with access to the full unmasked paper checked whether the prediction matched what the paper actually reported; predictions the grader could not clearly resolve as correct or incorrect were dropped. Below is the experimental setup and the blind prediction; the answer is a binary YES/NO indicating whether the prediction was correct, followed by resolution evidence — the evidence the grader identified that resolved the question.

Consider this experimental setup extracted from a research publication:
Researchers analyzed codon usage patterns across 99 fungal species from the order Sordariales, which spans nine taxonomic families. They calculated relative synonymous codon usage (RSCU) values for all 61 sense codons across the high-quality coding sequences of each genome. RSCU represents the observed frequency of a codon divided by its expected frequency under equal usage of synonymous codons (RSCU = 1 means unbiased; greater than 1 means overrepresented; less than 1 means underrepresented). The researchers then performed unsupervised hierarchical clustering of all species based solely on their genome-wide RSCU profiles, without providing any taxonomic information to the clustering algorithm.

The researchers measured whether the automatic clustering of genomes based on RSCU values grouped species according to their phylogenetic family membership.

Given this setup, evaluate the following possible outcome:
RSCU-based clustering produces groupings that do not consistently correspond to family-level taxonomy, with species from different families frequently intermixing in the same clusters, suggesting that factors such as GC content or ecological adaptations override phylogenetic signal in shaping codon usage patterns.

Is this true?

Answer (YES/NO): NO